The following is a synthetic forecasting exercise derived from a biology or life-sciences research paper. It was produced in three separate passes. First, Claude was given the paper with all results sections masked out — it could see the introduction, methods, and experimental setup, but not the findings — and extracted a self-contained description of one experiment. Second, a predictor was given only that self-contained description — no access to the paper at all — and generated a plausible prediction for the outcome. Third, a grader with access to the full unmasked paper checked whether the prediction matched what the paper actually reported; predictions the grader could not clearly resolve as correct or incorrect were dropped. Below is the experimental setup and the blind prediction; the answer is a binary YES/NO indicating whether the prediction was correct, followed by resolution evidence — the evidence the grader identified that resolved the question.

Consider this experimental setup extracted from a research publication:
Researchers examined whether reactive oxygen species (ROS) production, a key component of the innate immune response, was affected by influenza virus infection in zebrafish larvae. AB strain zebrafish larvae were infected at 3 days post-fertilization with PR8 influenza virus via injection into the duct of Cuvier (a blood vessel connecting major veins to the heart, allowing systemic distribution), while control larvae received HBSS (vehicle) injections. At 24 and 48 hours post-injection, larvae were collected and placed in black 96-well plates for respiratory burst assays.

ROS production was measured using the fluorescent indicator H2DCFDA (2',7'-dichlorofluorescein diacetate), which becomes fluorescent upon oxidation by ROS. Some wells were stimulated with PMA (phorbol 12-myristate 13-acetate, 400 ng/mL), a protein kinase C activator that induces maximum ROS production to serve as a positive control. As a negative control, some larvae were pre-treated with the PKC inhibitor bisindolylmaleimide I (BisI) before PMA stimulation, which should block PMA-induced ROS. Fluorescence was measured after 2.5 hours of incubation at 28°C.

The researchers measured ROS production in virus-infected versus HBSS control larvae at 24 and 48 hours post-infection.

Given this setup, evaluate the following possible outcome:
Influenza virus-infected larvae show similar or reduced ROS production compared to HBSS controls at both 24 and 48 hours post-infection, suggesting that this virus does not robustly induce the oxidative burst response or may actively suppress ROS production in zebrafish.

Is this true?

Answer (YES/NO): YES